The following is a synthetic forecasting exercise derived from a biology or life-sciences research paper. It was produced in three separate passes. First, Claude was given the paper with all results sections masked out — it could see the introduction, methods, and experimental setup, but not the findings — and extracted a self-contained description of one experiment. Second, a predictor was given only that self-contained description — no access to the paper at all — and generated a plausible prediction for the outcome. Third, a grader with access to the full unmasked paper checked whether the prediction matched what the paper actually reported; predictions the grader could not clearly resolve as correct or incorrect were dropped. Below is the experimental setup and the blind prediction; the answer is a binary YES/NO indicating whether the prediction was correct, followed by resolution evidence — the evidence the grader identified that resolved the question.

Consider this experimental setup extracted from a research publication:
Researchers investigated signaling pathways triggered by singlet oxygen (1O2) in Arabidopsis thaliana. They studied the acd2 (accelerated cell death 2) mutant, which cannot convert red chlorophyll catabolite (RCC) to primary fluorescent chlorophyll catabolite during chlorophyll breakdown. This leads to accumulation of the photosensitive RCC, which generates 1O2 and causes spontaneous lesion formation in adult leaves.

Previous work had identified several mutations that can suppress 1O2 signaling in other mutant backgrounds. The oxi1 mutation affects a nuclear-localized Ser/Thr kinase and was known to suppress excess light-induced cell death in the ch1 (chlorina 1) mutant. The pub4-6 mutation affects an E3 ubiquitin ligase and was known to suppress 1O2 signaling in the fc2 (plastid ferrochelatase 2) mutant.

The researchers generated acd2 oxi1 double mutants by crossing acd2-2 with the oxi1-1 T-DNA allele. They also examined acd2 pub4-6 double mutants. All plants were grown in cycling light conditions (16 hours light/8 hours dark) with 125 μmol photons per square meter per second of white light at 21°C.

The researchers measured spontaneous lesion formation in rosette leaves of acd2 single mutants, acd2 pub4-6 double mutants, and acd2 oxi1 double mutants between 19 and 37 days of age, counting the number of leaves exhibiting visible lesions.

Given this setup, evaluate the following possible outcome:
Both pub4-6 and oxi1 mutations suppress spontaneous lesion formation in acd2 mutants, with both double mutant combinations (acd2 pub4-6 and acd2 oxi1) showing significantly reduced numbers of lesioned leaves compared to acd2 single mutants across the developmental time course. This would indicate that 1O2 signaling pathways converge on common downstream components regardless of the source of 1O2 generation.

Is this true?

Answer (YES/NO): NO